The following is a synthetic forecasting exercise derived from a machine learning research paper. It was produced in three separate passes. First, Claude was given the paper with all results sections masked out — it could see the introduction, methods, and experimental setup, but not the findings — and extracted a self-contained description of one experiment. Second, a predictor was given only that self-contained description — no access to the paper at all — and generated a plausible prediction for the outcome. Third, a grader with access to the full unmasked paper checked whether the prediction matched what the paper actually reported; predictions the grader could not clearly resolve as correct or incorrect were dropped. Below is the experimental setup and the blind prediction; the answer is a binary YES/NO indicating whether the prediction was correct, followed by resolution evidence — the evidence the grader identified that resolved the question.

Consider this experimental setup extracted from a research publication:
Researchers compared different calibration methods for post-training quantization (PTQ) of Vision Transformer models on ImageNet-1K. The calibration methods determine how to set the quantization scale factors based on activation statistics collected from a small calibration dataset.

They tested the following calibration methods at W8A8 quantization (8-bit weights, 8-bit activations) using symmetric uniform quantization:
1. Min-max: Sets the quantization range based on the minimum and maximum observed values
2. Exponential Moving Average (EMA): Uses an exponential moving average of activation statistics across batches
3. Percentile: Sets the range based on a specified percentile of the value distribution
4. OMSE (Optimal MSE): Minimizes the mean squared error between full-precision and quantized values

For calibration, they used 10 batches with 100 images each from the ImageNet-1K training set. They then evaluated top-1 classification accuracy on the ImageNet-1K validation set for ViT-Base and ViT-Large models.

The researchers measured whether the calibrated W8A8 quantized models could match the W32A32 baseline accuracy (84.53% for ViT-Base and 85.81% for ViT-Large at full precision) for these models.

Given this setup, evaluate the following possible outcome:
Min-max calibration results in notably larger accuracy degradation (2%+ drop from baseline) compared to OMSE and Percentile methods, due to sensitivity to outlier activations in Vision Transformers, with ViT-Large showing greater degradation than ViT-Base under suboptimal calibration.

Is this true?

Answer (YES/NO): NO